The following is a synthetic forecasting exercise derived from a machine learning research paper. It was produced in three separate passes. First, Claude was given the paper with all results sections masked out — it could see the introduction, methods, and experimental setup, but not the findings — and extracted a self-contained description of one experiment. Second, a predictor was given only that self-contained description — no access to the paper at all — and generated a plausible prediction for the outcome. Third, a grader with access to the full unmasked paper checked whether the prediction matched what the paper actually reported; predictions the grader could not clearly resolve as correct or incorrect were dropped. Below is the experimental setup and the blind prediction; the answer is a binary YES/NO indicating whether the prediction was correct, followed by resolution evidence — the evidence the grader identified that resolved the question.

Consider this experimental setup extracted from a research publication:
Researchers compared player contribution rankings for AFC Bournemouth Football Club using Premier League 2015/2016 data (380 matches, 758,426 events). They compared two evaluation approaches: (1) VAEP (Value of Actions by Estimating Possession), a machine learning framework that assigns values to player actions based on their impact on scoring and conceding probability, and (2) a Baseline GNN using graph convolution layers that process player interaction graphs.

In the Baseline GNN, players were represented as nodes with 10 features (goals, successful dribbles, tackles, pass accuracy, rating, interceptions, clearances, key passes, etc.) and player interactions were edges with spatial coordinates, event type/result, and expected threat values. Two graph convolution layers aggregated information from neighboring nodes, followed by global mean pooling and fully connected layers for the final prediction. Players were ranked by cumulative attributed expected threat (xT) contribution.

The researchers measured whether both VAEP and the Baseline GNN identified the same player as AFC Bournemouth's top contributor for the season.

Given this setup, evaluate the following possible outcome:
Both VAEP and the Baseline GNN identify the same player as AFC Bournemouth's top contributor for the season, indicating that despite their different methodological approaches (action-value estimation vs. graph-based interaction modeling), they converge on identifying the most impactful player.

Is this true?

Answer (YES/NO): YES